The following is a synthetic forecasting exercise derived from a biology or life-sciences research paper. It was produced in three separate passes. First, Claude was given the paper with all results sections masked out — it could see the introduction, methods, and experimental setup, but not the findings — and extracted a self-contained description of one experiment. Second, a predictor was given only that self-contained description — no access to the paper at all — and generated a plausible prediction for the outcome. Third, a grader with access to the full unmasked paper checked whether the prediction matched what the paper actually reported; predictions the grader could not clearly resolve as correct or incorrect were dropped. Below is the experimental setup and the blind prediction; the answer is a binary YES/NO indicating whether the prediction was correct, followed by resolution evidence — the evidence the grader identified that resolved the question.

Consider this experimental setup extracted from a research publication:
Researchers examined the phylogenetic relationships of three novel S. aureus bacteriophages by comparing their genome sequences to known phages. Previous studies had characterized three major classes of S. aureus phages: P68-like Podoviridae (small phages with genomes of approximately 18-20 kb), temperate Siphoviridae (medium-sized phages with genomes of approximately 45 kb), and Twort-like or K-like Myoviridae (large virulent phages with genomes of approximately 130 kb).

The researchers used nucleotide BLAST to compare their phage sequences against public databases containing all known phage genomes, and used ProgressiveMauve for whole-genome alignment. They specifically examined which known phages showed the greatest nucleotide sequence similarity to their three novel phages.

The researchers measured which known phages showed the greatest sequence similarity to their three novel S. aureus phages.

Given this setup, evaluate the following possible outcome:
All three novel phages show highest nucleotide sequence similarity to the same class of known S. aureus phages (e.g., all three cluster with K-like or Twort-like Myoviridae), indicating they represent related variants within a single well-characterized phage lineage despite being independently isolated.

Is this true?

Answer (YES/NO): NO